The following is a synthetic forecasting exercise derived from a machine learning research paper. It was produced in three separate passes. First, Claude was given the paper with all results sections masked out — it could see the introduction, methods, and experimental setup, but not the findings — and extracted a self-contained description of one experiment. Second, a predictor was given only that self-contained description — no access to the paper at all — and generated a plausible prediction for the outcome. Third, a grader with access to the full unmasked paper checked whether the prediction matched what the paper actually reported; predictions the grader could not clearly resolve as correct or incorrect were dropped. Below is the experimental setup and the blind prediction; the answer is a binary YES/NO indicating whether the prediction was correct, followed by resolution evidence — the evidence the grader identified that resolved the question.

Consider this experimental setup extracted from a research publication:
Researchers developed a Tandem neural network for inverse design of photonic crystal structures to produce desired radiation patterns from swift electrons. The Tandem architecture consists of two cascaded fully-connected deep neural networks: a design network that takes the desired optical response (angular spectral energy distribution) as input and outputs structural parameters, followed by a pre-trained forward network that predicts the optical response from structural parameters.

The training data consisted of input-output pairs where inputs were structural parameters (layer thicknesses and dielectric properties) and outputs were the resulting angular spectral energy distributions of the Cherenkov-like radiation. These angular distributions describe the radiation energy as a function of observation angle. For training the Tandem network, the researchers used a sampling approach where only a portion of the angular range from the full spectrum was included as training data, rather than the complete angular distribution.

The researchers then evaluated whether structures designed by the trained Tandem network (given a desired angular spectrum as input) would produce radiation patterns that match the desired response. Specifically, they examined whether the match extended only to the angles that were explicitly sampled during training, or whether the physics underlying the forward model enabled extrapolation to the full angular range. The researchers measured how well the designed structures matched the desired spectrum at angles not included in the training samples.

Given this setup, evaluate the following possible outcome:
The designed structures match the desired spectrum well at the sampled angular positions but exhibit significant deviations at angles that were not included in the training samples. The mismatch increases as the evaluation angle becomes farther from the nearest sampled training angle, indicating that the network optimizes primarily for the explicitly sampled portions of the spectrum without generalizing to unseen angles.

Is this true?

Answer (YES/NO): NO